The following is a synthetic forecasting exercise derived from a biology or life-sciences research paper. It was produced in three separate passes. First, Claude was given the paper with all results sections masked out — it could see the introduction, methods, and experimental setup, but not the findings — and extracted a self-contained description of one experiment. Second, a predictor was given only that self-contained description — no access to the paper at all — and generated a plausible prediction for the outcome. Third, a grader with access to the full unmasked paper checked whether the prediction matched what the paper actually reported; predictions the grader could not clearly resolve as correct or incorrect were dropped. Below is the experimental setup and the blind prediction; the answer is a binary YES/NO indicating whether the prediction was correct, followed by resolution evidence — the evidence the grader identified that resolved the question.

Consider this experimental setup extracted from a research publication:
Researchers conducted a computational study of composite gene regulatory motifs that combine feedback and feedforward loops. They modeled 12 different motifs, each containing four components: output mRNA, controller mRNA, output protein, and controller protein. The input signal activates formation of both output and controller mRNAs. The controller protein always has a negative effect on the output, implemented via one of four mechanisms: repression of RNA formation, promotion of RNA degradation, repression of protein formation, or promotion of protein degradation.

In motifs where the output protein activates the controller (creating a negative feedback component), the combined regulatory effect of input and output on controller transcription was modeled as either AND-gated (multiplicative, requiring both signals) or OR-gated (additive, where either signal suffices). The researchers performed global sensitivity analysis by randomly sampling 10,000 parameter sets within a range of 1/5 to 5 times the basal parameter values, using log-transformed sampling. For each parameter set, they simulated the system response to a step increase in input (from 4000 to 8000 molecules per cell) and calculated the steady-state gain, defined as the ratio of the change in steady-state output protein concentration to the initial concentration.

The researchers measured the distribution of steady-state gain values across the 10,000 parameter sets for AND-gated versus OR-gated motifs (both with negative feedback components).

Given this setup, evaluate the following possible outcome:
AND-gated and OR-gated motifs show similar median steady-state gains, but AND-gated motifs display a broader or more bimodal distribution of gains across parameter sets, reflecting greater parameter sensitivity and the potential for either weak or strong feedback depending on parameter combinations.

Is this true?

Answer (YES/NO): NO